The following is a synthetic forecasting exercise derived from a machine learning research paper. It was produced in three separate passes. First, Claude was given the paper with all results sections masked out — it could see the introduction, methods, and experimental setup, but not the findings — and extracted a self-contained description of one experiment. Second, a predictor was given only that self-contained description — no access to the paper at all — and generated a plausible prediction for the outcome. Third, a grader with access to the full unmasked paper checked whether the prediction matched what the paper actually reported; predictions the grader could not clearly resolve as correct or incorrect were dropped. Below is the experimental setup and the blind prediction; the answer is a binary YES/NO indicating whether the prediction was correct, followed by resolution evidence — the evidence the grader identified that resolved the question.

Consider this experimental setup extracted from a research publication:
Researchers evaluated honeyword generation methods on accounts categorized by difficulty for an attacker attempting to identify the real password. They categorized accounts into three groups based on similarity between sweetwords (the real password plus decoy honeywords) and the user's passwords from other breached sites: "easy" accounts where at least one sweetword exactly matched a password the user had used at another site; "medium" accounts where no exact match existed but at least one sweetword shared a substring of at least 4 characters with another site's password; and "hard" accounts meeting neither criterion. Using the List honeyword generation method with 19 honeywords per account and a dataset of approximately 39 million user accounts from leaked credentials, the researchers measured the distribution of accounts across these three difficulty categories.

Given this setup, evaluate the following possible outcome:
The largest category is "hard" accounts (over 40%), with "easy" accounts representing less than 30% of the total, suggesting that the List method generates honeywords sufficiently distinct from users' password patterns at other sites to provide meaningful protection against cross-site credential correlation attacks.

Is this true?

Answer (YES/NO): NO